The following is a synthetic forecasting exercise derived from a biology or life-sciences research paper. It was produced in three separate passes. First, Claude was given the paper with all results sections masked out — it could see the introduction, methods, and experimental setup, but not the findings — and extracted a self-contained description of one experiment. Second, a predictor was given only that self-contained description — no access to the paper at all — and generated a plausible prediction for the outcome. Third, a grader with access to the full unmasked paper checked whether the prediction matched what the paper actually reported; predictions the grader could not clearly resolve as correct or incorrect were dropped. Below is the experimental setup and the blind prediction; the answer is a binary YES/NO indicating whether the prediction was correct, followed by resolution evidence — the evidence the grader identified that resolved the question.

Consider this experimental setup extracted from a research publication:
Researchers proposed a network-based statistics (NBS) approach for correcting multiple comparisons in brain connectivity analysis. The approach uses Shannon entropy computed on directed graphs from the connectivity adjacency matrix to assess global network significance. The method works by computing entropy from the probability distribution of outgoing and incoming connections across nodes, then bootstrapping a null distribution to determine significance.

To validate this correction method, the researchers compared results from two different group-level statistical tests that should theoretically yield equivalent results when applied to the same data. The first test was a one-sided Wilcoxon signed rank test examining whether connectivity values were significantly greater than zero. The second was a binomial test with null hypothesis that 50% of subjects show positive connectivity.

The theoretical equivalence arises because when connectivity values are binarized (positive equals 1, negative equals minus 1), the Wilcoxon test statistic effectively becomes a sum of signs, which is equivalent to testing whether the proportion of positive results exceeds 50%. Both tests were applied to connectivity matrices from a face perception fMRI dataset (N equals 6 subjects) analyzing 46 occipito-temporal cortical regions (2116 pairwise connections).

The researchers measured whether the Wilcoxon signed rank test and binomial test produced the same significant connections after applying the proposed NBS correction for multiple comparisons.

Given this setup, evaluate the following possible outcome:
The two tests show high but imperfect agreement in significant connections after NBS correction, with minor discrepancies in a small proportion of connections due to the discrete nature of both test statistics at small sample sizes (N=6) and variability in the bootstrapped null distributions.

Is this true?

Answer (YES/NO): NO